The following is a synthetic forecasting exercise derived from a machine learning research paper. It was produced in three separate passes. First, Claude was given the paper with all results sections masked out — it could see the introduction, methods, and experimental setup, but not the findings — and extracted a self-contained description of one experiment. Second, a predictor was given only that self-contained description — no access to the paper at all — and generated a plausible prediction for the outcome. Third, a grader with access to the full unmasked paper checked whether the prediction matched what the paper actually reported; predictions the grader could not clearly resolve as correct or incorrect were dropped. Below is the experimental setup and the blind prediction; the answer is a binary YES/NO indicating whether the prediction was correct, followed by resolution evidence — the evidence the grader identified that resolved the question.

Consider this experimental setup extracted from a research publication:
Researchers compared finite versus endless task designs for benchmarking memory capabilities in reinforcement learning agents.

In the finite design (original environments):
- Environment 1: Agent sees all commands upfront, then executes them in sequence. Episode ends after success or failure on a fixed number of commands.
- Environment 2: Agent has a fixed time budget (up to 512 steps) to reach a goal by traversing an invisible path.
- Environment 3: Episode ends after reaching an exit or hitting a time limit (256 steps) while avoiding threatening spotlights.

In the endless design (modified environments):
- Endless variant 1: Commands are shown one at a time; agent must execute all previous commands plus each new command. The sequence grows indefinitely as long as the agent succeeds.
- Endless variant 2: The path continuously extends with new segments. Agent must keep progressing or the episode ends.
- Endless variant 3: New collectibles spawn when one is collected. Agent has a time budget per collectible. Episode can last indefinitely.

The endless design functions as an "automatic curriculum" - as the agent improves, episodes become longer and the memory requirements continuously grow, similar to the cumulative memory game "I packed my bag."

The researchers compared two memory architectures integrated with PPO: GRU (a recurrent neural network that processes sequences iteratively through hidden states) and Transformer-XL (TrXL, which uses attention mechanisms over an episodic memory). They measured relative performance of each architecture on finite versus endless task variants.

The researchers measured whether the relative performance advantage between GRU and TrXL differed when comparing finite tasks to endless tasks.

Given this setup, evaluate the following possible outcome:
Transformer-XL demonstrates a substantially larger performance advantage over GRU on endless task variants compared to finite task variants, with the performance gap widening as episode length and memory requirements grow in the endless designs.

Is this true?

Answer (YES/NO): NO